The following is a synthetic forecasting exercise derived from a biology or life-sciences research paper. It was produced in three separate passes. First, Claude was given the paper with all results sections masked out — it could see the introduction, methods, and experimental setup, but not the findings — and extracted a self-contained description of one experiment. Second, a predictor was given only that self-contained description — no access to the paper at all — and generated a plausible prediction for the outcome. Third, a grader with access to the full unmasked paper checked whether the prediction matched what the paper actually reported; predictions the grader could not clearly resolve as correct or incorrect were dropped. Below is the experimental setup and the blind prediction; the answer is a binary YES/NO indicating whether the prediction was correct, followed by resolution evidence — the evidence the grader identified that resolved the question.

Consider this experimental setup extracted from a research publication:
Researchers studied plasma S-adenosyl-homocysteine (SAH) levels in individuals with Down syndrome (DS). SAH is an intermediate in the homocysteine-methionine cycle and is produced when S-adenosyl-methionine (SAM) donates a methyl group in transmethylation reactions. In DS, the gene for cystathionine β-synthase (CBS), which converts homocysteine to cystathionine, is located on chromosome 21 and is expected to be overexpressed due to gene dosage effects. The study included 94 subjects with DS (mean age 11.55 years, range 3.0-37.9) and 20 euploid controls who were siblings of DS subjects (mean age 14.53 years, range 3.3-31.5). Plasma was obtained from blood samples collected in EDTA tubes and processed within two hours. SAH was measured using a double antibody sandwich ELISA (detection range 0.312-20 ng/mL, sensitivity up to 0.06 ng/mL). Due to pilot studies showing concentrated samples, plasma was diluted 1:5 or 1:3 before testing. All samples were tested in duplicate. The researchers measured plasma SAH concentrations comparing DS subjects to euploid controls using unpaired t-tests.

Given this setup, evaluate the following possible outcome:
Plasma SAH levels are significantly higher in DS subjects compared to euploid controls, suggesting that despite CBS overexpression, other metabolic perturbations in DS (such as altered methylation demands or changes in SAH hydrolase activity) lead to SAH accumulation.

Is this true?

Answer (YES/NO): YES